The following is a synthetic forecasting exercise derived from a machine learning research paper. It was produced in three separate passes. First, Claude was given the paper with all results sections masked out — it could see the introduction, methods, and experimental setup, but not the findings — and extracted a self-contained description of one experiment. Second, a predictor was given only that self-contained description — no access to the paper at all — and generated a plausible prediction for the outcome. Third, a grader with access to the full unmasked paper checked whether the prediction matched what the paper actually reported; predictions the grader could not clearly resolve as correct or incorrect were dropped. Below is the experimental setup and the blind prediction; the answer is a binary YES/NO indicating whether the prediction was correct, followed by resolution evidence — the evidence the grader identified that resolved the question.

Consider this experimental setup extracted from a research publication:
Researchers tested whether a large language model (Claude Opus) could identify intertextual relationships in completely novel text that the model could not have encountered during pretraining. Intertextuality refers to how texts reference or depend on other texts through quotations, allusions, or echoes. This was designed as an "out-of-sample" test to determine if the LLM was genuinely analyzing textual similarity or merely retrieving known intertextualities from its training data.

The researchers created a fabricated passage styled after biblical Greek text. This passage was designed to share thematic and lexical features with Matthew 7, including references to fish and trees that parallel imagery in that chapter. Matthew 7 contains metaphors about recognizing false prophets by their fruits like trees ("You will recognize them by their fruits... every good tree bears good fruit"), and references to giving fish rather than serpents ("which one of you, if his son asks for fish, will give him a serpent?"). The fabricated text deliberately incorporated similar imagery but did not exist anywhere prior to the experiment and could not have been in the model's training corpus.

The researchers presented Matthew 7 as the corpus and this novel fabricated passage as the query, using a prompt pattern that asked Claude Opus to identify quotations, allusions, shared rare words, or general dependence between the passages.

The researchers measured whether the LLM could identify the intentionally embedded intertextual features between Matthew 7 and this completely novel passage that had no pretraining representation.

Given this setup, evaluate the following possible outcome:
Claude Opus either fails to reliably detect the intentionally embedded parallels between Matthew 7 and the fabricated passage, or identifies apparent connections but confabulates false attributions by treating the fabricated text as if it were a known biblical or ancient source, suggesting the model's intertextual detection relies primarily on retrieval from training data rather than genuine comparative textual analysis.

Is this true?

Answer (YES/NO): NO